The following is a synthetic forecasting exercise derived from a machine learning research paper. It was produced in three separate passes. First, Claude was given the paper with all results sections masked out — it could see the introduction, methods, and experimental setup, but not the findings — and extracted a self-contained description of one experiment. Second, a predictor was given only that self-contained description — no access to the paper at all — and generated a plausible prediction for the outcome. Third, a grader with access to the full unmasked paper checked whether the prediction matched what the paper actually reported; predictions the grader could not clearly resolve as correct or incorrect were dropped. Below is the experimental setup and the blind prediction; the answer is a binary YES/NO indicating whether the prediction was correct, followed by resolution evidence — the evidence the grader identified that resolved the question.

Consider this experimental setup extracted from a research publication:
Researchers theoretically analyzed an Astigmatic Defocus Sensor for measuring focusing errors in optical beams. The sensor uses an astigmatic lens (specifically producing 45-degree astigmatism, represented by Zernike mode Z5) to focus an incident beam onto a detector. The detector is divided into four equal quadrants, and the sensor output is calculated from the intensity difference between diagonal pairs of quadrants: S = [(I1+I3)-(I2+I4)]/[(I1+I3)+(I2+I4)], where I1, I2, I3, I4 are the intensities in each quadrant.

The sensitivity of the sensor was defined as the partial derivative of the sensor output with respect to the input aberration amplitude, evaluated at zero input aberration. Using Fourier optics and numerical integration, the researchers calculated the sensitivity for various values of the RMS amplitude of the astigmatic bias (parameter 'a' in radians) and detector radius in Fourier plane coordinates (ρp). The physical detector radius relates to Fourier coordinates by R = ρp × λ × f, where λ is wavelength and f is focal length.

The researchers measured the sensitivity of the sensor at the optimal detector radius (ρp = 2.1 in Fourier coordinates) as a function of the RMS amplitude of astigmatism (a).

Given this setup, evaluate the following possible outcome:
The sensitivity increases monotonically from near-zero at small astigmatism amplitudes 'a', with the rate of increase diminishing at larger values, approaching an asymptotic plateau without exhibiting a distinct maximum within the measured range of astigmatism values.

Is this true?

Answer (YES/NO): NO